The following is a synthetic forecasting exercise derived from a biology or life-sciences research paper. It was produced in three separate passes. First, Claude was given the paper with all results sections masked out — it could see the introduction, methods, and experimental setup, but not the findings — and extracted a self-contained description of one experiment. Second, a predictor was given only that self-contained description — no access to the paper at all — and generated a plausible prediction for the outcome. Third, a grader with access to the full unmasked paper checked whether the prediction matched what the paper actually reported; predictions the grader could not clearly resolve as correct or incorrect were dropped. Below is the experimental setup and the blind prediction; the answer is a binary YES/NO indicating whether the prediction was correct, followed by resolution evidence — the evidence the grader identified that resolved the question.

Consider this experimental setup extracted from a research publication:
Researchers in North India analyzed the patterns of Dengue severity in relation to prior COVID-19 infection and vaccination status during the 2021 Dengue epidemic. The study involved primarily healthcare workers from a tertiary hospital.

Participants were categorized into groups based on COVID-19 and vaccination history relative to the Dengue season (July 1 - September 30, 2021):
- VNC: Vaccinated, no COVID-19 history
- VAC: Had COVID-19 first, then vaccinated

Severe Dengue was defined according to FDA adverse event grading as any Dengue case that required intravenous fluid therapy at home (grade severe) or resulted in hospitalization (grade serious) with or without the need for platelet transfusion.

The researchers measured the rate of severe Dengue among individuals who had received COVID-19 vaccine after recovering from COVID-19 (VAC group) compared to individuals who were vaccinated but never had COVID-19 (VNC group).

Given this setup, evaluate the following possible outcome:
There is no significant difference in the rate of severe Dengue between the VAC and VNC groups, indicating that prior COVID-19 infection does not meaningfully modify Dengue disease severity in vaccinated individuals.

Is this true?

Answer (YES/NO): YES